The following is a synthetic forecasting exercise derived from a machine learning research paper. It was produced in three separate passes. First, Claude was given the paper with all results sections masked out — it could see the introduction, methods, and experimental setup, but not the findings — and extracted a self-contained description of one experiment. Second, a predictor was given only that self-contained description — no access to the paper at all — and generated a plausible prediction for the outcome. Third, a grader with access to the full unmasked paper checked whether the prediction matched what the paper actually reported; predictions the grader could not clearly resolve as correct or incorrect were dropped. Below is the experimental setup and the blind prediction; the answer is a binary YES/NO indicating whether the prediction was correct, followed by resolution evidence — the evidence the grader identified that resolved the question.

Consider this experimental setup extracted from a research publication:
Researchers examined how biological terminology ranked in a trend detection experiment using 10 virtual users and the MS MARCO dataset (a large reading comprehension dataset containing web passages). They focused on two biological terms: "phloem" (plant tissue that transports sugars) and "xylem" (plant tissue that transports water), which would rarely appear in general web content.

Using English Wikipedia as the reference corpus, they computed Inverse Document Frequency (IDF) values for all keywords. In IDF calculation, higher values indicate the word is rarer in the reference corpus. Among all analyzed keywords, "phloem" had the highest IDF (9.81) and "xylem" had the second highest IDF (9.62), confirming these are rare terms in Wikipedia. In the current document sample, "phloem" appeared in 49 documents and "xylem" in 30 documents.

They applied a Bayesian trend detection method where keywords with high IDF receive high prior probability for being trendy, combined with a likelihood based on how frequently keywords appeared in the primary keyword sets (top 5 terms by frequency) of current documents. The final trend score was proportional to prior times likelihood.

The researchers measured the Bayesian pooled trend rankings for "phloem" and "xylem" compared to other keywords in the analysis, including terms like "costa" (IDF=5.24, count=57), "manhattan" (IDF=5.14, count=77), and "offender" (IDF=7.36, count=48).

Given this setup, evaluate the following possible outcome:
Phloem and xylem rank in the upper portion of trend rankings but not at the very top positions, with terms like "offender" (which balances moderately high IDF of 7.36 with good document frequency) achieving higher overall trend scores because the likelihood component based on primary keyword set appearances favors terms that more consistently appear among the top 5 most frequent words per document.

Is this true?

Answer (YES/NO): NO